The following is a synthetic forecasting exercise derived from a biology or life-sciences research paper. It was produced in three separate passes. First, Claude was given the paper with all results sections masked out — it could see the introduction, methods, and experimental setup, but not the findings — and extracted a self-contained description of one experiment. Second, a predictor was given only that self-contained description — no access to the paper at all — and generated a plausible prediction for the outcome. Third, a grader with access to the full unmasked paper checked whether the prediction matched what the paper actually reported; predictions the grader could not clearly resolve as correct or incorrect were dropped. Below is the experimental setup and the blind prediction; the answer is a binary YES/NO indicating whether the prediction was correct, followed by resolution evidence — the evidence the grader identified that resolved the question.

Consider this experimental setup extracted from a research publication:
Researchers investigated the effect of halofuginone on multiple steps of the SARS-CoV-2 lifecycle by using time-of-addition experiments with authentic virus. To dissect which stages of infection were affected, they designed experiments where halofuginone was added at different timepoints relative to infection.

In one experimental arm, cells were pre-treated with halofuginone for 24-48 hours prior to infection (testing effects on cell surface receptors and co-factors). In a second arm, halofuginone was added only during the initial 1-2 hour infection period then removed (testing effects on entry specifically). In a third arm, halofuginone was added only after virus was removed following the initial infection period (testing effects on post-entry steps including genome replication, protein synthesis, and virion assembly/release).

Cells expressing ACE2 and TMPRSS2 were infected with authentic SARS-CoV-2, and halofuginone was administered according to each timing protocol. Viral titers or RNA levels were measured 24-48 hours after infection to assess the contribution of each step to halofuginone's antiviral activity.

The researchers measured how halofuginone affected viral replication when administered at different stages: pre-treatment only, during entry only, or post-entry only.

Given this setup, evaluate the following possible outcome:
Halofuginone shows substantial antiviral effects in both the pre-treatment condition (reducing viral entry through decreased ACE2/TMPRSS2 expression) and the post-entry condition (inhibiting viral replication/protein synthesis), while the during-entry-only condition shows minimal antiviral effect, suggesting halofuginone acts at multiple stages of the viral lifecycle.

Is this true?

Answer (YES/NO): NO